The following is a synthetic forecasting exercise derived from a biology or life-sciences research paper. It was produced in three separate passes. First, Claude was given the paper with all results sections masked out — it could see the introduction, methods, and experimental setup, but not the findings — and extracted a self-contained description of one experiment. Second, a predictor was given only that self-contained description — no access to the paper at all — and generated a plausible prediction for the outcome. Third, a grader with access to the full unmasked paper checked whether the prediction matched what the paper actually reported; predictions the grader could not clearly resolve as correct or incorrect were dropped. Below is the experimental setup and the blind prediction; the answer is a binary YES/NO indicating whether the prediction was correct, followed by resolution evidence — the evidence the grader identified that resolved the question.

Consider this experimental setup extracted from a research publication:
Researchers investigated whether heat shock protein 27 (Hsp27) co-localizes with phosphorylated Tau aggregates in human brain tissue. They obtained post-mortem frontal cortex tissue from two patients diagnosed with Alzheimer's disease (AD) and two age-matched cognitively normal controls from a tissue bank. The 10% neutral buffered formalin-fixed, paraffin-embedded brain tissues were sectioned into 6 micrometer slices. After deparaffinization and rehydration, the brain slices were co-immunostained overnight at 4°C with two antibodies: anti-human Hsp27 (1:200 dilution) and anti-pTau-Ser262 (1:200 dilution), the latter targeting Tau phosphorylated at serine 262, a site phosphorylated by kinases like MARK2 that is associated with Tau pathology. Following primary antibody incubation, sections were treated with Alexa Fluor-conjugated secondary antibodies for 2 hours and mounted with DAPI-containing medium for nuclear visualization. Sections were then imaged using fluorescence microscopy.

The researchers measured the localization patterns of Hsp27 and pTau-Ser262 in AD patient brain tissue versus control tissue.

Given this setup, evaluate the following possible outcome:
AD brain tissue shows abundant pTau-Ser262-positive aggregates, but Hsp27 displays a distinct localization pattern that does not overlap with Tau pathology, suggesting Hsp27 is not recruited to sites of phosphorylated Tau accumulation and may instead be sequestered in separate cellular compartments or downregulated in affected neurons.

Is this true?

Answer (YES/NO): NO